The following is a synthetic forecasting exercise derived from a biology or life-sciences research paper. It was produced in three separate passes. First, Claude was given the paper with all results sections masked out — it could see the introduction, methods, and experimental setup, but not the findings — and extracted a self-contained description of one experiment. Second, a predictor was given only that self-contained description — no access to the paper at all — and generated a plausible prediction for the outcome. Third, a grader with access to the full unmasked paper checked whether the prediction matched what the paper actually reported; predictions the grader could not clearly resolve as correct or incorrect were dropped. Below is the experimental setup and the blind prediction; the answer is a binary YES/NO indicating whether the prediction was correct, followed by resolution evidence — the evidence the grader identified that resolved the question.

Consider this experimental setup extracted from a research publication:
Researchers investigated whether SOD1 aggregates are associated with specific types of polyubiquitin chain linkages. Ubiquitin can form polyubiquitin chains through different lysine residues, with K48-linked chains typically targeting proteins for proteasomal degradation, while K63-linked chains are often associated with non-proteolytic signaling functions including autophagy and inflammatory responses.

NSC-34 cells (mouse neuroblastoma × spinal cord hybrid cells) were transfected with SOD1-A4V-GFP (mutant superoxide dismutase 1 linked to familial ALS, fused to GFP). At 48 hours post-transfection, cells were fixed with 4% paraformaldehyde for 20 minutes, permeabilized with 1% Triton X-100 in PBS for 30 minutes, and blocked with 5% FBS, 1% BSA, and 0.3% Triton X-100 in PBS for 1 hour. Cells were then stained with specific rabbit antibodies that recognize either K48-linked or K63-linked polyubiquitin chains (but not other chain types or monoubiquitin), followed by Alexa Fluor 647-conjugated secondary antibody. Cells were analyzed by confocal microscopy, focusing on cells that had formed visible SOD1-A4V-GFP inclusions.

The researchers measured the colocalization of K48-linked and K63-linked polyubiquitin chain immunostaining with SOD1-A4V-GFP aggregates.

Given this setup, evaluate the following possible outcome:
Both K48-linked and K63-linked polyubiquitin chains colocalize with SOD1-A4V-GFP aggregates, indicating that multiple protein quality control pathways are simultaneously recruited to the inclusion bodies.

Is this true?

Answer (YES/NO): YES